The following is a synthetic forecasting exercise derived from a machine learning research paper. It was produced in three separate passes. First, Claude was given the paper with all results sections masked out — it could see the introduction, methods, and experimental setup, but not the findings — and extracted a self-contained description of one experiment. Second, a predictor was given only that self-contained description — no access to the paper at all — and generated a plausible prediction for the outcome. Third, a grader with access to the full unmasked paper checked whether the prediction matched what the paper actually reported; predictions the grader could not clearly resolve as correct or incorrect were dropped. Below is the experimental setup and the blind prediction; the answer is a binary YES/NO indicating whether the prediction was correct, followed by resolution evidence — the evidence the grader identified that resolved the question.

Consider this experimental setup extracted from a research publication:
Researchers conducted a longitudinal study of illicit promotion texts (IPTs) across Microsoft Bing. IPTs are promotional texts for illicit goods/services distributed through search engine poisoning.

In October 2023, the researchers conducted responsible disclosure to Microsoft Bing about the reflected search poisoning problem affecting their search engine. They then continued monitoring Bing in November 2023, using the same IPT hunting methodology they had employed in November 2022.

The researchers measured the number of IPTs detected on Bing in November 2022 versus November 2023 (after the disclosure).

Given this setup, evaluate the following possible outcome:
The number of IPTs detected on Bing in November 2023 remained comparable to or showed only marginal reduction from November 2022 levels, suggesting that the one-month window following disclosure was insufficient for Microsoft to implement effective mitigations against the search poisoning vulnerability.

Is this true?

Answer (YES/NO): NO